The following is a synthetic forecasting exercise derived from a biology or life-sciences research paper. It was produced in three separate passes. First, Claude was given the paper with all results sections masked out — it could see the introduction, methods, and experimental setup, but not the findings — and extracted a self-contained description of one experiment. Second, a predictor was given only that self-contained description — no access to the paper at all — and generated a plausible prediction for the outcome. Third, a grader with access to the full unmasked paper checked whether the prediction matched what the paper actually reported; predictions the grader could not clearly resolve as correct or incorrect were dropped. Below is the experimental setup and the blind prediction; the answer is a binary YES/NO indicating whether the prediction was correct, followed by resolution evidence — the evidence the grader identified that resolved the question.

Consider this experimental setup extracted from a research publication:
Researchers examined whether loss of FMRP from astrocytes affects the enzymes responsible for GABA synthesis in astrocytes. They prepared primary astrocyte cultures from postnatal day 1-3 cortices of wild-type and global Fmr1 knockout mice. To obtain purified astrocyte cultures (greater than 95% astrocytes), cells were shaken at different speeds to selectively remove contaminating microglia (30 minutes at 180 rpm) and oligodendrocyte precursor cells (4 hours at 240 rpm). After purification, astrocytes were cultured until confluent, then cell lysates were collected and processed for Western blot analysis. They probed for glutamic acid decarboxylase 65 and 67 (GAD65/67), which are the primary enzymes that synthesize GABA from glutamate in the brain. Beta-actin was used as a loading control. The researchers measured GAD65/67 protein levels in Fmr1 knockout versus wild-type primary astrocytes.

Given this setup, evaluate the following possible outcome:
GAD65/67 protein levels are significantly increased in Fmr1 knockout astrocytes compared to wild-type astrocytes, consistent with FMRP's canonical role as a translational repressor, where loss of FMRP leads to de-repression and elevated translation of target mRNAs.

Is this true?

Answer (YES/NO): YES